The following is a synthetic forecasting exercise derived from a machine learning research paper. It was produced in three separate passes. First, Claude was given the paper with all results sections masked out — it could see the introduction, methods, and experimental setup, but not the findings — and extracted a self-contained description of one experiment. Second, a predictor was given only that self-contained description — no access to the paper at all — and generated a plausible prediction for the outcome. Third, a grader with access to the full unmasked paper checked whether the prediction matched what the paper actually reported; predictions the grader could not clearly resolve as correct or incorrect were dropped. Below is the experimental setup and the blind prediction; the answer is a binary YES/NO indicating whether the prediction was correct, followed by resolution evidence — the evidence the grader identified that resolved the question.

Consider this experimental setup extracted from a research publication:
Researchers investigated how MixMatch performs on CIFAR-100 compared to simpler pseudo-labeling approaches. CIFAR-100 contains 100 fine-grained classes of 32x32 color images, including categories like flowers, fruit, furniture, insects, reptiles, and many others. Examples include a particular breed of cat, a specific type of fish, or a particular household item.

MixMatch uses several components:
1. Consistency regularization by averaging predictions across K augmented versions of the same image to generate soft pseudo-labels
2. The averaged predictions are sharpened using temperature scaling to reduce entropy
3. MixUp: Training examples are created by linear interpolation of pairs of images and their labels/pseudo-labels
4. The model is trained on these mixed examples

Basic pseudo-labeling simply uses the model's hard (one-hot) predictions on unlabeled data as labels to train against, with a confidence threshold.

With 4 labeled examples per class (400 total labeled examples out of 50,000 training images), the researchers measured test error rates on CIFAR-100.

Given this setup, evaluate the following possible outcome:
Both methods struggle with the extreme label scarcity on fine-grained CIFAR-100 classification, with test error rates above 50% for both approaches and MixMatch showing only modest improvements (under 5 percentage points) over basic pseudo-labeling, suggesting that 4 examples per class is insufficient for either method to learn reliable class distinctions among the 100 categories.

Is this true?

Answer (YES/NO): NO